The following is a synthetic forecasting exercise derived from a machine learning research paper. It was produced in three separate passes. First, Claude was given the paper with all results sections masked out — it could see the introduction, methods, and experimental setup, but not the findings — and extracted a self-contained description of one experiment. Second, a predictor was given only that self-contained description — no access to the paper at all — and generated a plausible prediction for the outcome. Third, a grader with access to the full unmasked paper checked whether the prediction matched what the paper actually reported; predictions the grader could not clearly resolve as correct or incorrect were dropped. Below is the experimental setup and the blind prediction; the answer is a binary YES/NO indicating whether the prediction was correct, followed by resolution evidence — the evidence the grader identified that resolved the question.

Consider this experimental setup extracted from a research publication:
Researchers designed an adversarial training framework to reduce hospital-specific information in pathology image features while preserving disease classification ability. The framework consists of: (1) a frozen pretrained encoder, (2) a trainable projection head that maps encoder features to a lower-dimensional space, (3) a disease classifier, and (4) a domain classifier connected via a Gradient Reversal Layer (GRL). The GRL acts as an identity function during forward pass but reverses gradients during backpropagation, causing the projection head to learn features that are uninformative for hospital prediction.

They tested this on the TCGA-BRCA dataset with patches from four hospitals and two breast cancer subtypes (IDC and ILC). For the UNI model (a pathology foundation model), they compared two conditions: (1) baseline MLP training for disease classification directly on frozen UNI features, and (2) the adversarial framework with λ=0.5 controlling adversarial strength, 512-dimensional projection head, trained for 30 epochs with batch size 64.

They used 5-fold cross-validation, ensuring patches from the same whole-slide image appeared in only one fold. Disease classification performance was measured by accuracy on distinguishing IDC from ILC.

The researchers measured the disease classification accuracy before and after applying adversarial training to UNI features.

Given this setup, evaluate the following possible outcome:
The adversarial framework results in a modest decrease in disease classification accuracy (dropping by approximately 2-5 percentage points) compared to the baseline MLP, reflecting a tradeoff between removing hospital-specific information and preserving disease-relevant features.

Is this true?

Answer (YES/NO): NO